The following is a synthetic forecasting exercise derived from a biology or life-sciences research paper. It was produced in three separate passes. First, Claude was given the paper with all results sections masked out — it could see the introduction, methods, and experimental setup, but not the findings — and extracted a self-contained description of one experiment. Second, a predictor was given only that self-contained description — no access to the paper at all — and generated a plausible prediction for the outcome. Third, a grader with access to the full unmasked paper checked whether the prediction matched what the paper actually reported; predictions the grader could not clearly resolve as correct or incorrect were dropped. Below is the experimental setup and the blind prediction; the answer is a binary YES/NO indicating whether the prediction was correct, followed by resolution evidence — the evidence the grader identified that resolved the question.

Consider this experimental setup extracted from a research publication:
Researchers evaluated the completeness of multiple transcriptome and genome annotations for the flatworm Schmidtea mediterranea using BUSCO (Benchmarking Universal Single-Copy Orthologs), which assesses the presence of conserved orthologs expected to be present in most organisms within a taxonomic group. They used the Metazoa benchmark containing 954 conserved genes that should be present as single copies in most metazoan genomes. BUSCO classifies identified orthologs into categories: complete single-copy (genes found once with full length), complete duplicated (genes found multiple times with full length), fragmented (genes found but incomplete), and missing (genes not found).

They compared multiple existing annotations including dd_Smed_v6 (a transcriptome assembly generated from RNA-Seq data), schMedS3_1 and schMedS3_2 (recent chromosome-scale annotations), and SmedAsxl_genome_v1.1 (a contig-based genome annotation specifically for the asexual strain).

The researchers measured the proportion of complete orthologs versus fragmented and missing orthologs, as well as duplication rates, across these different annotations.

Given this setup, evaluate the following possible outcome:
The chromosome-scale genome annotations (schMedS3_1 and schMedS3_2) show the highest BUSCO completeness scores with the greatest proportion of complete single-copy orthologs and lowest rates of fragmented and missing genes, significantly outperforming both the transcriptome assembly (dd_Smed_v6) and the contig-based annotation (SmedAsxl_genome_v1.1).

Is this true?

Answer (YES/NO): NO